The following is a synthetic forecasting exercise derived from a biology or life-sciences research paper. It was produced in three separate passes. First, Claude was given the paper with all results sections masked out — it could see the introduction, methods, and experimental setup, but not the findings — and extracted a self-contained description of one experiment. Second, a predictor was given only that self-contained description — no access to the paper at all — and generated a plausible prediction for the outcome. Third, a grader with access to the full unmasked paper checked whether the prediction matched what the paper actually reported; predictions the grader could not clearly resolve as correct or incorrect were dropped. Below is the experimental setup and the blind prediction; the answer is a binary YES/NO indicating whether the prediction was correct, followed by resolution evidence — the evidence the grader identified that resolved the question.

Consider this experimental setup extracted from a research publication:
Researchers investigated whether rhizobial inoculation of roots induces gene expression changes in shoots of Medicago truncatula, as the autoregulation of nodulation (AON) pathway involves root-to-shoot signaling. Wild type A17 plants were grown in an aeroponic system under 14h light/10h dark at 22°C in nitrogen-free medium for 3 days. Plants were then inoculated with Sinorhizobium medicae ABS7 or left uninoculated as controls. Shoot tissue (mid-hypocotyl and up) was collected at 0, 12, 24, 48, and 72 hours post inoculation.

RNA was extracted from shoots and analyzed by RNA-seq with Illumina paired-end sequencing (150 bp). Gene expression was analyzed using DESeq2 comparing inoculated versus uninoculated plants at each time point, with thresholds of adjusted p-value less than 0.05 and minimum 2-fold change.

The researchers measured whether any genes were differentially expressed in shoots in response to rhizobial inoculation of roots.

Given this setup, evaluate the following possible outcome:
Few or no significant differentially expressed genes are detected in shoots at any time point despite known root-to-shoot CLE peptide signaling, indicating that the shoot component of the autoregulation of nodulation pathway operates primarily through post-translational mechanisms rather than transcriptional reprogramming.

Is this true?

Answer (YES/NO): NO